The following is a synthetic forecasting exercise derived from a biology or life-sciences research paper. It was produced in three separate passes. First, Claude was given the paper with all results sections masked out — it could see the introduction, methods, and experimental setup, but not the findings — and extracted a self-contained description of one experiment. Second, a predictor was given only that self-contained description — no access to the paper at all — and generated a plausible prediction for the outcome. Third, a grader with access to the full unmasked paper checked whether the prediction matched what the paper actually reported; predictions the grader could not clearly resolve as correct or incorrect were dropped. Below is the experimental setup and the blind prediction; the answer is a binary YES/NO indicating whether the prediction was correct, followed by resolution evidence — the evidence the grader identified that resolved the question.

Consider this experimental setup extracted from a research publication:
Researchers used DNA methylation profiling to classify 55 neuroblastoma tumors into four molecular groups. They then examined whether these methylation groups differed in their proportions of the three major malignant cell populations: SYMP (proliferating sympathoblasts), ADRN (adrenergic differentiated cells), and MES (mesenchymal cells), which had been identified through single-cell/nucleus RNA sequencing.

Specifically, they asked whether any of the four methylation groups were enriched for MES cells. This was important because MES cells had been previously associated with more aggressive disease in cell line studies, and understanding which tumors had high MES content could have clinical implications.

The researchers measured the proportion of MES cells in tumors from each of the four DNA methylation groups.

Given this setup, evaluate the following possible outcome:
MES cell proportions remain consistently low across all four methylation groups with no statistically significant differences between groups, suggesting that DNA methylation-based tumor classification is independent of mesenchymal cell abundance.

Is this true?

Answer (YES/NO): NO